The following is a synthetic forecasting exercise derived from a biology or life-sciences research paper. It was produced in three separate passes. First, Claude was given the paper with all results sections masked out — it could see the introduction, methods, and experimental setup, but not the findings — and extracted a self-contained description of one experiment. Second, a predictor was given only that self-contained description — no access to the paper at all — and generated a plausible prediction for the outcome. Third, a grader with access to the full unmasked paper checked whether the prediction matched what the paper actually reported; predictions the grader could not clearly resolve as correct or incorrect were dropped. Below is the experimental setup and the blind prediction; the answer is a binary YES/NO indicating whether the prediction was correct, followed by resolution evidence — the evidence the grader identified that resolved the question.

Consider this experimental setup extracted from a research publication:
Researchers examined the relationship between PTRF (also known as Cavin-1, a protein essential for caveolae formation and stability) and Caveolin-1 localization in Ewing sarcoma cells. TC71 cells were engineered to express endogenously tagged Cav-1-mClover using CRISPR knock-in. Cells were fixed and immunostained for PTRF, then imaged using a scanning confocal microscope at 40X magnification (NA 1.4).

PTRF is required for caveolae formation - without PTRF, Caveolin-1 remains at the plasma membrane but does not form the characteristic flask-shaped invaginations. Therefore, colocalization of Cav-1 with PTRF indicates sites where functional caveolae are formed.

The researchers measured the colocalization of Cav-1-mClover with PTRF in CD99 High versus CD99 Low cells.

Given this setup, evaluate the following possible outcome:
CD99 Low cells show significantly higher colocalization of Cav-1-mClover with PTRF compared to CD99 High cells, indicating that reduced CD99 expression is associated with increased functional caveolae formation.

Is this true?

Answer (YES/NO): NO